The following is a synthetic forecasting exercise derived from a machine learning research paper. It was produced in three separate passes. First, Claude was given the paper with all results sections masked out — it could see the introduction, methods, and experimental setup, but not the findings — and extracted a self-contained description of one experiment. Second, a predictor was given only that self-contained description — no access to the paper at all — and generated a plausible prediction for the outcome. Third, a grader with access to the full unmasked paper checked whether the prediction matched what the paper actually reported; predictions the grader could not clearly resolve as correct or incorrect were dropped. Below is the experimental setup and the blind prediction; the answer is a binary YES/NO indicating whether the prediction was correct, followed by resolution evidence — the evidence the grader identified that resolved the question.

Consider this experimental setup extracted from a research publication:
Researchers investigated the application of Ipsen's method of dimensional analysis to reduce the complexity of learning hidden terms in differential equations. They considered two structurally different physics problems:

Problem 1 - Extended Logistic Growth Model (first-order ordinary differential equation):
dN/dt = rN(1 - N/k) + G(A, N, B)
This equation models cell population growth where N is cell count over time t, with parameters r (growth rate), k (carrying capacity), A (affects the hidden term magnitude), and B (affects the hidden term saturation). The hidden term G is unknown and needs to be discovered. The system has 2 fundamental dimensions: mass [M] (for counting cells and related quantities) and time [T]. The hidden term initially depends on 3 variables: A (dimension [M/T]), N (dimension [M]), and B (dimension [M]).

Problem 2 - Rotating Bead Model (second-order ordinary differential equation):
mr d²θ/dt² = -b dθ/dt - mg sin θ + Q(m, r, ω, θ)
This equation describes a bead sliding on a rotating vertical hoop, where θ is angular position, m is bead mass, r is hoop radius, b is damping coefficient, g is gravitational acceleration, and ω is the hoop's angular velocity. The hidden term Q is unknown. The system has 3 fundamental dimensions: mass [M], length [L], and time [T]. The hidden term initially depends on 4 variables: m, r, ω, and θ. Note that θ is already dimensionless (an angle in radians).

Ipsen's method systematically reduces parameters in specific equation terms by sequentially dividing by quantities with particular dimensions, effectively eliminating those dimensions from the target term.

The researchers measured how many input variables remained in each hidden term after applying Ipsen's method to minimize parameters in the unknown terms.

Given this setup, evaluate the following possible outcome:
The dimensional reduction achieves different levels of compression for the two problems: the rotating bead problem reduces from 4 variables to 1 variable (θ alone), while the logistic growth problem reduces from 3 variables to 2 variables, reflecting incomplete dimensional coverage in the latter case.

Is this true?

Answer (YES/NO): NO